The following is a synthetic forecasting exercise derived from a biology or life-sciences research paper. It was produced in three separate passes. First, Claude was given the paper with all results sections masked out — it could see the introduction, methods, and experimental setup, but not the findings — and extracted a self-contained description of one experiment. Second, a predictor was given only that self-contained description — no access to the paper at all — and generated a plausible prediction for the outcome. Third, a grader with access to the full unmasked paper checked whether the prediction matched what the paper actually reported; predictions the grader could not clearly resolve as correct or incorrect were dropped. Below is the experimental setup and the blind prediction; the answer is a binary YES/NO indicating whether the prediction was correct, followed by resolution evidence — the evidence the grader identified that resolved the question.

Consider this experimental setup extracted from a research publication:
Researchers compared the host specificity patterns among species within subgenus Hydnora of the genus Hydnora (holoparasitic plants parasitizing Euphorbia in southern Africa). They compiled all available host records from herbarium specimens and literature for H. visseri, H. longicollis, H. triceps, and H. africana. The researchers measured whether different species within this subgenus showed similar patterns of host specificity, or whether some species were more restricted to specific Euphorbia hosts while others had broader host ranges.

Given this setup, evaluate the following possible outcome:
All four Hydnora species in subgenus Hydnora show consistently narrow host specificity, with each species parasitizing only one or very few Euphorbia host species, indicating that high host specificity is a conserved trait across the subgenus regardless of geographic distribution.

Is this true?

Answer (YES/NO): NO